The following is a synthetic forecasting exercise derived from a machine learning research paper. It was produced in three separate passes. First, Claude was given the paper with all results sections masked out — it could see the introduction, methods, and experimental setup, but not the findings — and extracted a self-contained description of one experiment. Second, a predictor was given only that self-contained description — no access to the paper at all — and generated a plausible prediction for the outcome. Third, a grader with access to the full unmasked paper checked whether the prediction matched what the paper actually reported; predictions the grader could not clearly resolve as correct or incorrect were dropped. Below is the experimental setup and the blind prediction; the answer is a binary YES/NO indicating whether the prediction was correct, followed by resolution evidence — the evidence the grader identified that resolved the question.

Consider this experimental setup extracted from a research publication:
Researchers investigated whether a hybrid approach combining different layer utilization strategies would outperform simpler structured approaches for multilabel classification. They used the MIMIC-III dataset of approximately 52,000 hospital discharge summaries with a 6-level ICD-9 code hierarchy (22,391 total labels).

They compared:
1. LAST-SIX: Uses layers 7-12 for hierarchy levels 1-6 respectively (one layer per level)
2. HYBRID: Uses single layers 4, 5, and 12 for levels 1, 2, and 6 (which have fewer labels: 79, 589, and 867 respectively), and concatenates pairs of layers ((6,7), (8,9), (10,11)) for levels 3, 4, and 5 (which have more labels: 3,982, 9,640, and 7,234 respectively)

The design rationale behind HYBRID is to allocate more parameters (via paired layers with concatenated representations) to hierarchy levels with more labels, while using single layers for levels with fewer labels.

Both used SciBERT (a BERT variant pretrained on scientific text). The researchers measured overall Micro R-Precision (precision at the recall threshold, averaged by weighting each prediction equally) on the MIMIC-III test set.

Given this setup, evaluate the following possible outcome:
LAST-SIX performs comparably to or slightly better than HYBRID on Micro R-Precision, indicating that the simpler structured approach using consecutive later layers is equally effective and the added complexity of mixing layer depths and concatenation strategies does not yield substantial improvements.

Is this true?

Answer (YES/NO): YES